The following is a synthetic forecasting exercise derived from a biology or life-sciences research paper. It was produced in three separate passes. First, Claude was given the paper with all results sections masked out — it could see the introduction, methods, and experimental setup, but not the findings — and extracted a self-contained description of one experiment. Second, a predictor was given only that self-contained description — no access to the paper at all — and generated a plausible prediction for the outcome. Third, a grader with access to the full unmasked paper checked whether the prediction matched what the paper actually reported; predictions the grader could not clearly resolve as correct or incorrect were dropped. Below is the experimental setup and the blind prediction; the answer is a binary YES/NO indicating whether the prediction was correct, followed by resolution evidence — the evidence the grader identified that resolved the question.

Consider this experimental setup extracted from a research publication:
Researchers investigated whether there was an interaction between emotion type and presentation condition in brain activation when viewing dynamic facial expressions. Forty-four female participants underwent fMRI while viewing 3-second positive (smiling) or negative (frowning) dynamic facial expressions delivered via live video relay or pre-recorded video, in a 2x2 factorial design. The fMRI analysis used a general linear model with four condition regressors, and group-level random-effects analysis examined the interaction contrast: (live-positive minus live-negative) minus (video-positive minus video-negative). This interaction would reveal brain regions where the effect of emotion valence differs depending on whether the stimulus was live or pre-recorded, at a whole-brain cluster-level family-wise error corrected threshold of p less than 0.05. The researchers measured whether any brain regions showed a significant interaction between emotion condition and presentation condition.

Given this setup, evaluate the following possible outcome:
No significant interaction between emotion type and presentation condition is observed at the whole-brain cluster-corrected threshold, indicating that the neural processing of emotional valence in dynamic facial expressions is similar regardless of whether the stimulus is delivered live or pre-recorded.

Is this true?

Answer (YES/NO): YES